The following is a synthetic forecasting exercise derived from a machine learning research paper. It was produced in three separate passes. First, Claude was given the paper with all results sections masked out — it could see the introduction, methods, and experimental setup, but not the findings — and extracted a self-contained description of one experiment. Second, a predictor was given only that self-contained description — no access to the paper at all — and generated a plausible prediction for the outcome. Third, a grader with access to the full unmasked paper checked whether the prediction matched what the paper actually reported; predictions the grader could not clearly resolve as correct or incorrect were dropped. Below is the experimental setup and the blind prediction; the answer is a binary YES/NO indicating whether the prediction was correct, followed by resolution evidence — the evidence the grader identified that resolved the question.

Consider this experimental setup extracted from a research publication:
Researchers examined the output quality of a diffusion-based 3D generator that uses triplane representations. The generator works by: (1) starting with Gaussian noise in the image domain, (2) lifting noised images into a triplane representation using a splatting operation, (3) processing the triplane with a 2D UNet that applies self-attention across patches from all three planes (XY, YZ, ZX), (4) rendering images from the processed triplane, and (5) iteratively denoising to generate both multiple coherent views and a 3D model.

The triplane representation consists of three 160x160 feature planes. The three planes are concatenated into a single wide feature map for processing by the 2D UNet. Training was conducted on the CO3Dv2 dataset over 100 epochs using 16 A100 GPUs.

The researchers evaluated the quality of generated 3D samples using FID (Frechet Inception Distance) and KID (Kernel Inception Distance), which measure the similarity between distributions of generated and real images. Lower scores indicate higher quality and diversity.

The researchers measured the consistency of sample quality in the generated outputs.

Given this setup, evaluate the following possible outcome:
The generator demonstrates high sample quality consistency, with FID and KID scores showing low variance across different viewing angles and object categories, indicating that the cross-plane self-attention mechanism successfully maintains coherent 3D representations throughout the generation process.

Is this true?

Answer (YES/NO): NO